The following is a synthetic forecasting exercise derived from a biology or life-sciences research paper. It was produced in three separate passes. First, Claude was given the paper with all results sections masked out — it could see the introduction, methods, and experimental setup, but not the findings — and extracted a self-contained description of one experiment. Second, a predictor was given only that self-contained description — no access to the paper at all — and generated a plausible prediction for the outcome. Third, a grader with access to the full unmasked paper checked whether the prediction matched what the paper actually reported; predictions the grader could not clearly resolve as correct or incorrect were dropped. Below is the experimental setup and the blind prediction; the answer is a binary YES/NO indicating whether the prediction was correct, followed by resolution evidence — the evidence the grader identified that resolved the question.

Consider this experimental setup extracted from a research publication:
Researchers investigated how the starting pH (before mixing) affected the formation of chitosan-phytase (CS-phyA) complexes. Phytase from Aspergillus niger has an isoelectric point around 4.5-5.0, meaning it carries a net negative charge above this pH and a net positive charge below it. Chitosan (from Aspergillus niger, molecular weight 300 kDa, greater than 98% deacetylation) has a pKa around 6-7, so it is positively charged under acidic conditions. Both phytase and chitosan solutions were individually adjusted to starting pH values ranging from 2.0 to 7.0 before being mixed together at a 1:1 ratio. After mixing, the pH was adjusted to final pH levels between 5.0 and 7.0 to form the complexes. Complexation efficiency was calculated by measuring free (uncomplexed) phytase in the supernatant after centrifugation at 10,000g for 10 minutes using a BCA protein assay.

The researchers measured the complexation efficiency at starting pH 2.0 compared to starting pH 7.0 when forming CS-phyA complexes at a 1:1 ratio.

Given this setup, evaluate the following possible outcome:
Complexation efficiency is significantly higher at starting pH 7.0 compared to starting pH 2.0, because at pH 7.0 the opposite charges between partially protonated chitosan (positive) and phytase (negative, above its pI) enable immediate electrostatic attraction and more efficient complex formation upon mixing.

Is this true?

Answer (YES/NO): NO